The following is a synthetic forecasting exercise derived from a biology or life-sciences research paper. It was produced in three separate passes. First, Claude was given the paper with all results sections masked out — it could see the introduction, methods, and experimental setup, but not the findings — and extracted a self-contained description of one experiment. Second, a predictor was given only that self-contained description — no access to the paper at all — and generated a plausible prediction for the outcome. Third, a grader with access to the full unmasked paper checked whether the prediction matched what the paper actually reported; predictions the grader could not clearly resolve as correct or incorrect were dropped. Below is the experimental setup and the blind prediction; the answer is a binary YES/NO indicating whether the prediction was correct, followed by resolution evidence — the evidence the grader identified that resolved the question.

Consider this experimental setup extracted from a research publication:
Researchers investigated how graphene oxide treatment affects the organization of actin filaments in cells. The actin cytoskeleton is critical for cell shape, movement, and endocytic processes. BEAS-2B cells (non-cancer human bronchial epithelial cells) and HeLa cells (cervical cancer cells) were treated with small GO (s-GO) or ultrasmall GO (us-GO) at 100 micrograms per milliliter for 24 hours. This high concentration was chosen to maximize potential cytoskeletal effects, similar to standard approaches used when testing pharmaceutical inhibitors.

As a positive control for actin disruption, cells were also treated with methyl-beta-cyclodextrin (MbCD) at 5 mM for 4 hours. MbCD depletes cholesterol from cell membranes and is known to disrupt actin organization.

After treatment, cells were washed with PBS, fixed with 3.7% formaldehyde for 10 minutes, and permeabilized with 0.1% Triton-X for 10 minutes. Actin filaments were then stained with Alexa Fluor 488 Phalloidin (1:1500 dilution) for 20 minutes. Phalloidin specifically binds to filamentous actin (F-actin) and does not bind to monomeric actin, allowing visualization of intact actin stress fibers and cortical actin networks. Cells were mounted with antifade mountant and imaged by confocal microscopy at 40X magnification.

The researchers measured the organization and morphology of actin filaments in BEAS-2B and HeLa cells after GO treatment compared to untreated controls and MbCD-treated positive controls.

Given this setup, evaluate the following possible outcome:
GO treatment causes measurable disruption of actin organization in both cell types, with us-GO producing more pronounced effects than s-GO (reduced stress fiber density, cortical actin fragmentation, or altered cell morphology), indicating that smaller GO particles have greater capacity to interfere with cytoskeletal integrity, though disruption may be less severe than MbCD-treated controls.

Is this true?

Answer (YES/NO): NO